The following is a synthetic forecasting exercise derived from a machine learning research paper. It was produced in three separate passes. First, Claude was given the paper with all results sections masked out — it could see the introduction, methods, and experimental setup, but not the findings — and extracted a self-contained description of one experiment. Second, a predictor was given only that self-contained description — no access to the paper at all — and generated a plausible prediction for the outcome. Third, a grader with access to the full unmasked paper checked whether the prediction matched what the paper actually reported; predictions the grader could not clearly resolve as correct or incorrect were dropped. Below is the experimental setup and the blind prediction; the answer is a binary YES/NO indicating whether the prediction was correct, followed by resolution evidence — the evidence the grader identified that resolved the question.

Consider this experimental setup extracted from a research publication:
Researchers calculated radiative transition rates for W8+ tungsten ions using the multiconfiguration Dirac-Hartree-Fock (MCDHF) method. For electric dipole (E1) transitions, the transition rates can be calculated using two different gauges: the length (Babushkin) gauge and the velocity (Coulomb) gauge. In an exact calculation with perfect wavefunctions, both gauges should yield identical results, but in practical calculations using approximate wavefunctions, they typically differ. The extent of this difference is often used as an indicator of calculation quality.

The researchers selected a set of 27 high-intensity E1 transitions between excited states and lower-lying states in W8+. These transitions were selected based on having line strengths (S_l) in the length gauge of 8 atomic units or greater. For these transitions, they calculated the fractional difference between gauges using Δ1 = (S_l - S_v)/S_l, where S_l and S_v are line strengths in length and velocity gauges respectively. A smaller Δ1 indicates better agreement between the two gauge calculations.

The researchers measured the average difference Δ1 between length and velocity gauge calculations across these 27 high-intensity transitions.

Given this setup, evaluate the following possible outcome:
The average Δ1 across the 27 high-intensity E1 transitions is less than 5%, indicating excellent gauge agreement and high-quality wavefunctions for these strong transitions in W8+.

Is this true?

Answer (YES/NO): NO